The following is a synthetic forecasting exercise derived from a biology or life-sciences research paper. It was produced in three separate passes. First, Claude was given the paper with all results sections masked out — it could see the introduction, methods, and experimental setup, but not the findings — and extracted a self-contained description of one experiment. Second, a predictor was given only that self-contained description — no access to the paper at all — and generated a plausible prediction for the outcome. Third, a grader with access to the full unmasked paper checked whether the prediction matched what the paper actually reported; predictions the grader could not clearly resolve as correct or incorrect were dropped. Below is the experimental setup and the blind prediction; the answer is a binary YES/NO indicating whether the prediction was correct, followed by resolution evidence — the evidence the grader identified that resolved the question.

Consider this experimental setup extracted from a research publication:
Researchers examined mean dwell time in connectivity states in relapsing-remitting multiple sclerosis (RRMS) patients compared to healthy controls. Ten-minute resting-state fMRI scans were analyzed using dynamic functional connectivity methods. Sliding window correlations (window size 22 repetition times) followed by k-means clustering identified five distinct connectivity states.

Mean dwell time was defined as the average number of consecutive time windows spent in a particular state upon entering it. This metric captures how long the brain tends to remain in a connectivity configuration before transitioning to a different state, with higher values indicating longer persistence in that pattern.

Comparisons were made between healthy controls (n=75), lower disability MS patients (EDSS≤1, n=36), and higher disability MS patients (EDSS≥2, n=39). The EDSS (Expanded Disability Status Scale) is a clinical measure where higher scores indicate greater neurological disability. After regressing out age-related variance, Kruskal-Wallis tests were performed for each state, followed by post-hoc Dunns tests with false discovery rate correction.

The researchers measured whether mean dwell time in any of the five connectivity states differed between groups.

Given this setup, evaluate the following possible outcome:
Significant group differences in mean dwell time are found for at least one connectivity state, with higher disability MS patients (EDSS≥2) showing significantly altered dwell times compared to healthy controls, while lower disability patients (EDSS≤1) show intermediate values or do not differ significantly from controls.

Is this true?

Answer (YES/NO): NO